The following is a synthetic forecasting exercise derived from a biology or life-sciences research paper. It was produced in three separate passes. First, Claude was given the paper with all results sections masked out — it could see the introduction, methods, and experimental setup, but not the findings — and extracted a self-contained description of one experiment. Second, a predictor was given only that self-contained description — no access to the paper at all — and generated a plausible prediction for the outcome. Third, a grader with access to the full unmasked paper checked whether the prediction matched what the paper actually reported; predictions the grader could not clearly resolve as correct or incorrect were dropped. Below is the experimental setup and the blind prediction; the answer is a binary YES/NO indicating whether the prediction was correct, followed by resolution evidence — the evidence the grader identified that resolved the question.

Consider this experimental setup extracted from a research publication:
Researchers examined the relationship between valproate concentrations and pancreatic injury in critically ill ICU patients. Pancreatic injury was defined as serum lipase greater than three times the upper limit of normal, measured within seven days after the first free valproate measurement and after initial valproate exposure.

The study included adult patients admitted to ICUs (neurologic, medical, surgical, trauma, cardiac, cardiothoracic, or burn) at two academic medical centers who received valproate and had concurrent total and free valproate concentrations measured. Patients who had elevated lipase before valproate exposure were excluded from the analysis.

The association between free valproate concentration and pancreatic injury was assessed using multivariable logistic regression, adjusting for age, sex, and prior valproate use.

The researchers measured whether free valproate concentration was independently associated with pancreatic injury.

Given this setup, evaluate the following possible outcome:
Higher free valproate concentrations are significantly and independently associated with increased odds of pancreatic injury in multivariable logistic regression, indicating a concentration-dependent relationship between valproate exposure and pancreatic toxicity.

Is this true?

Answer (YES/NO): NO